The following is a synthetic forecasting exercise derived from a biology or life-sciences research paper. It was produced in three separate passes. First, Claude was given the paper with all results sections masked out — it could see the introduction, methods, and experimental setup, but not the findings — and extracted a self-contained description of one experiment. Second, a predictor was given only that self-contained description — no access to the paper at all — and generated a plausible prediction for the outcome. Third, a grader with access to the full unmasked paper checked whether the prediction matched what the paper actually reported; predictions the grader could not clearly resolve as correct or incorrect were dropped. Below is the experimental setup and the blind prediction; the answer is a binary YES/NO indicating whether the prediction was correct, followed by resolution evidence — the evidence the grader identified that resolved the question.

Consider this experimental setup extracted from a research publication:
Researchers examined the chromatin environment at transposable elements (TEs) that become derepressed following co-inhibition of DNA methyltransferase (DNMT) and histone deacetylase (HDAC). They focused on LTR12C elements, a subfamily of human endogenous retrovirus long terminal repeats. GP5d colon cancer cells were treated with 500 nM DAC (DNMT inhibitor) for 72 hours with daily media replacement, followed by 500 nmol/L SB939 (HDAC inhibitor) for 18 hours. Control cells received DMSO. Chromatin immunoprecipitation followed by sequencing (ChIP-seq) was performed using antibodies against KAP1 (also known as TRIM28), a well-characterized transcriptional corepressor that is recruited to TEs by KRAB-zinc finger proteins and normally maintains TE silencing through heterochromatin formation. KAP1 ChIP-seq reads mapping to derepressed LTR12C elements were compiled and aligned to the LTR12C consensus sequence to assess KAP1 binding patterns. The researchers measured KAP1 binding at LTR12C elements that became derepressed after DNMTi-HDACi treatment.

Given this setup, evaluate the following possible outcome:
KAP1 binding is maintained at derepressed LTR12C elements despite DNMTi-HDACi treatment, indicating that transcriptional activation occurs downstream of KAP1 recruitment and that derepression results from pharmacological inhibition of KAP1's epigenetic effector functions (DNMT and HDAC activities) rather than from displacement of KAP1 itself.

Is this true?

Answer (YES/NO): NO